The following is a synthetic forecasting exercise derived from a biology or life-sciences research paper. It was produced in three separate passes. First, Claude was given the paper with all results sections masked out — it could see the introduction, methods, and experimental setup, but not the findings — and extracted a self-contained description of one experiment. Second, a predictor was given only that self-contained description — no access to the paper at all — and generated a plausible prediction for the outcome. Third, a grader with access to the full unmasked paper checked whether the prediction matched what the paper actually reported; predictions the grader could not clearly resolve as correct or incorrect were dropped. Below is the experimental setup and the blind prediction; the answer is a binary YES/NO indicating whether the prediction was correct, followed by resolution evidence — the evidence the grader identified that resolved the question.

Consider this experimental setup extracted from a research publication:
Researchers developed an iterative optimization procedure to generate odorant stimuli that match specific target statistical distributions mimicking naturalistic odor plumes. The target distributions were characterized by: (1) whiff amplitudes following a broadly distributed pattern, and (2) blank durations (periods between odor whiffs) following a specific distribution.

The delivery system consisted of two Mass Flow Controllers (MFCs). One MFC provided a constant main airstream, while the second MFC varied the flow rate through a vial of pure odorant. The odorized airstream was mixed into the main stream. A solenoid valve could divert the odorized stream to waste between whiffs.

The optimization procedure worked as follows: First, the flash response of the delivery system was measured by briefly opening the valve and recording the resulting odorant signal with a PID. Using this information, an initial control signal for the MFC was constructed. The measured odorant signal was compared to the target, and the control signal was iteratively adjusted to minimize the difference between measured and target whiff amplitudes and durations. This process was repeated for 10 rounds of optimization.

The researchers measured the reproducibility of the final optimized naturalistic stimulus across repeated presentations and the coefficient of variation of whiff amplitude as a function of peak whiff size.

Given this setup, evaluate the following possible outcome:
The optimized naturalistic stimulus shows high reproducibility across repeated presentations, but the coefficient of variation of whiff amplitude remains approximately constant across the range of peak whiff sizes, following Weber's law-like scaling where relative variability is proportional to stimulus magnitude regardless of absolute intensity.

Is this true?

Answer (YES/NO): YES